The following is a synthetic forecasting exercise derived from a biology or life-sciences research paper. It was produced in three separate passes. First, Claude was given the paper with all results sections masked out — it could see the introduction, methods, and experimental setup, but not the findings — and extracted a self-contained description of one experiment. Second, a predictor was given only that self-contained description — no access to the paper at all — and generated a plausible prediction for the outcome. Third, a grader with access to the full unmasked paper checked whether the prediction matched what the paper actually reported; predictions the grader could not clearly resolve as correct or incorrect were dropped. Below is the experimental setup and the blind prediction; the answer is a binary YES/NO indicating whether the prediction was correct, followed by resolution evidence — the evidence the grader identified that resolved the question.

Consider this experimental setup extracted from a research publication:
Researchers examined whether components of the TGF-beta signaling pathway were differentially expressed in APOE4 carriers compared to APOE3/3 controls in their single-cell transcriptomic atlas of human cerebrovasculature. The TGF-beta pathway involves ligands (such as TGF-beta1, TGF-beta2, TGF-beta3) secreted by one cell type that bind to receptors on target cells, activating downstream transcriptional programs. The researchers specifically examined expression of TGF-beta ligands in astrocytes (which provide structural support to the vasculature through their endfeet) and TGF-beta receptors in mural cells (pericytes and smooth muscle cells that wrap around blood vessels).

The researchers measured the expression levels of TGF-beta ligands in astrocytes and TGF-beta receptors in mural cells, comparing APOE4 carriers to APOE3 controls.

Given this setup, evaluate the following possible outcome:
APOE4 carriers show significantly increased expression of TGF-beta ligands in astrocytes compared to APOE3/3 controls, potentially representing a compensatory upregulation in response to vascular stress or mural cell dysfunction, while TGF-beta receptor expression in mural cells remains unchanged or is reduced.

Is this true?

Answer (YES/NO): NO